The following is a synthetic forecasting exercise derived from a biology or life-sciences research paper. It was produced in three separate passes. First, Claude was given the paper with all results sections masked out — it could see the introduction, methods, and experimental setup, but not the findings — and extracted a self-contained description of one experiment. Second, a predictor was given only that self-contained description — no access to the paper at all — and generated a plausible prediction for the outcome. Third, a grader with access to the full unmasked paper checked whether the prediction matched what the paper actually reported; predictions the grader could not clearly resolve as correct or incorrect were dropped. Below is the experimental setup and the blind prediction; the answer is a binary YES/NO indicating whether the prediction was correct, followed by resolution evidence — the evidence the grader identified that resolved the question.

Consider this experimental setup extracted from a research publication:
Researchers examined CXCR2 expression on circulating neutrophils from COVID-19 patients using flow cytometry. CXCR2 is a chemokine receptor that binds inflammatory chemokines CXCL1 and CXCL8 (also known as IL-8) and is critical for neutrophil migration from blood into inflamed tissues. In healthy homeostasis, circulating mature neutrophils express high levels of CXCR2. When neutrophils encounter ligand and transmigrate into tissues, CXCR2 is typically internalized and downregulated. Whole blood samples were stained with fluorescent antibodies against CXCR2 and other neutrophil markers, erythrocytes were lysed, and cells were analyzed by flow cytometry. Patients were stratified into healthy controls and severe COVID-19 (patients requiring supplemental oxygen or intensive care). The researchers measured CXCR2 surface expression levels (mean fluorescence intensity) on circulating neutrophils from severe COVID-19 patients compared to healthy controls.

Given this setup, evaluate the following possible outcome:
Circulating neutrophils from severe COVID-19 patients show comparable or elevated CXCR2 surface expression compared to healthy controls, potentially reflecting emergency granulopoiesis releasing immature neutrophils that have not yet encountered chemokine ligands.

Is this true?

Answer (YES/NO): YES